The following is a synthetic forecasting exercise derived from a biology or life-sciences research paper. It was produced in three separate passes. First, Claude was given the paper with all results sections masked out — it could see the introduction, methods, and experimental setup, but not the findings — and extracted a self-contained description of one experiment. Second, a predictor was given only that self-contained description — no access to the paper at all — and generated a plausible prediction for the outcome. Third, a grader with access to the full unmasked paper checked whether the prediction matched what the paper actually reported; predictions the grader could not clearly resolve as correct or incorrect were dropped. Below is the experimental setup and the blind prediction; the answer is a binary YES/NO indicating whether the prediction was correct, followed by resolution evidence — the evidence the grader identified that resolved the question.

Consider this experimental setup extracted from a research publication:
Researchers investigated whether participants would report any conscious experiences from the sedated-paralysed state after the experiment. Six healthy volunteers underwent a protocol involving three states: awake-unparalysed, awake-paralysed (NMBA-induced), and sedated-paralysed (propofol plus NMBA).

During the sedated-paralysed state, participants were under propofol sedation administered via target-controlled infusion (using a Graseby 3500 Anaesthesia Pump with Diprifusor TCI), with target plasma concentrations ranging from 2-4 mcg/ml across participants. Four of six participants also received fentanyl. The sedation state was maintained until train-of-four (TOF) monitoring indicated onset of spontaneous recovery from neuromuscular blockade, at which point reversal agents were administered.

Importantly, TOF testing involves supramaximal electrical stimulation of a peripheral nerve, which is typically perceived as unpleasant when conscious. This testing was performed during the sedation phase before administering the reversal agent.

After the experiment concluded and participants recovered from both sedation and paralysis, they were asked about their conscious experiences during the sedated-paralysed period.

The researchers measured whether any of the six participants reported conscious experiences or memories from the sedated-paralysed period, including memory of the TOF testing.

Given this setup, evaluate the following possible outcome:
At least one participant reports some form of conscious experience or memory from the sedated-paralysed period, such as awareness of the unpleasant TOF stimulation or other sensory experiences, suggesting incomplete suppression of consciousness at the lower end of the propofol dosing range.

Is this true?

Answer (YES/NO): NO